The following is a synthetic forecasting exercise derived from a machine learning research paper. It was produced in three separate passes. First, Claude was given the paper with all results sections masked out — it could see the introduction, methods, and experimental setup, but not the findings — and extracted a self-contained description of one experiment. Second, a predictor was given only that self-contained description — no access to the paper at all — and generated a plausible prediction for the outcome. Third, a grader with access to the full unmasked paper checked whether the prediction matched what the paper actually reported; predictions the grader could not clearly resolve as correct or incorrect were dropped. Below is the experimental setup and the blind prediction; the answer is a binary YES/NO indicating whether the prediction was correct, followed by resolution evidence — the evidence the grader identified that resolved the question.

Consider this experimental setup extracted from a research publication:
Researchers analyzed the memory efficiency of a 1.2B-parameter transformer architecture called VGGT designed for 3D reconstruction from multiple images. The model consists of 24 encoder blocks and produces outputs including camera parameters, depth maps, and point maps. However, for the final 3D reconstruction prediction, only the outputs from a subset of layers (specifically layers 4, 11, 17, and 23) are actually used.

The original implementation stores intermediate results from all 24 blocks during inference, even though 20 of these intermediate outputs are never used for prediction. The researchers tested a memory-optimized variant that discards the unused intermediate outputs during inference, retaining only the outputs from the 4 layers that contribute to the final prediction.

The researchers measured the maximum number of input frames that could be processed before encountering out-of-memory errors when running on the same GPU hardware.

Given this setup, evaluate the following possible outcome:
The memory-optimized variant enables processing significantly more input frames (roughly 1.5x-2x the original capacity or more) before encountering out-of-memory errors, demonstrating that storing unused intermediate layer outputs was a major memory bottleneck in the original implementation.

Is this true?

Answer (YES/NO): YES